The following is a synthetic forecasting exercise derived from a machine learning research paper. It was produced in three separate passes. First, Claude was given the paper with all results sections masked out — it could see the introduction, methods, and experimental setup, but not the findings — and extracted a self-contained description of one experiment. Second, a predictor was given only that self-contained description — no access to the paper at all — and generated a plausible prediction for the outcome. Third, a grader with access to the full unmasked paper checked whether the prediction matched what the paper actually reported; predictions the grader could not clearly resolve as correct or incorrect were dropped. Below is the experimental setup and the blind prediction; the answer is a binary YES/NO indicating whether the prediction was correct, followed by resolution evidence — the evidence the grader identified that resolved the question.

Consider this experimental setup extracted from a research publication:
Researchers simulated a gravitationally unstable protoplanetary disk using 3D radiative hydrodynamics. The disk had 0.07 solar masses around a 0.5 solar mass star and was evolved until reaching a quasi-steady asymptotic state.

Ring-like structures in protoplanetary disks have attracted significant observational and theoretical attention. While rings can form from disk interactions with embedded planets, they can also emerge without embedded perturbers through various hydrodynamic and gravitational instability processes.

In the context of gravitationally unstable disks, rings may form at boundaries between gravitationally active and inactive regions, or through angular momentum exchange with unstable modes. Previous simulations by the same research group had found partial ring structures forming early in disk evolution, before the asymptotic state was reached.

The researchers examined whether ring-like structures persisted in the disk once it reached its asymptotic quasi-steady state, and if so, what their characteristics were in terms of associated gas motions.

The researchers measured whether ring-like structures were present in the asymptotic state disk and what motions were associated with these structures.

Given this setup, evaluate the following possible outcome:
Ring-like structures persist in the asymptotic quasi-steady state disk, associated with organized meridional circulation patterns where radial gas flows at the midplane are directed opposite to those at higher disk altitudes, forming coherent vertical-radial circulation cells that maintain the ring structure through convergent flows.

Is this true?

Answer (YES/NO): NO